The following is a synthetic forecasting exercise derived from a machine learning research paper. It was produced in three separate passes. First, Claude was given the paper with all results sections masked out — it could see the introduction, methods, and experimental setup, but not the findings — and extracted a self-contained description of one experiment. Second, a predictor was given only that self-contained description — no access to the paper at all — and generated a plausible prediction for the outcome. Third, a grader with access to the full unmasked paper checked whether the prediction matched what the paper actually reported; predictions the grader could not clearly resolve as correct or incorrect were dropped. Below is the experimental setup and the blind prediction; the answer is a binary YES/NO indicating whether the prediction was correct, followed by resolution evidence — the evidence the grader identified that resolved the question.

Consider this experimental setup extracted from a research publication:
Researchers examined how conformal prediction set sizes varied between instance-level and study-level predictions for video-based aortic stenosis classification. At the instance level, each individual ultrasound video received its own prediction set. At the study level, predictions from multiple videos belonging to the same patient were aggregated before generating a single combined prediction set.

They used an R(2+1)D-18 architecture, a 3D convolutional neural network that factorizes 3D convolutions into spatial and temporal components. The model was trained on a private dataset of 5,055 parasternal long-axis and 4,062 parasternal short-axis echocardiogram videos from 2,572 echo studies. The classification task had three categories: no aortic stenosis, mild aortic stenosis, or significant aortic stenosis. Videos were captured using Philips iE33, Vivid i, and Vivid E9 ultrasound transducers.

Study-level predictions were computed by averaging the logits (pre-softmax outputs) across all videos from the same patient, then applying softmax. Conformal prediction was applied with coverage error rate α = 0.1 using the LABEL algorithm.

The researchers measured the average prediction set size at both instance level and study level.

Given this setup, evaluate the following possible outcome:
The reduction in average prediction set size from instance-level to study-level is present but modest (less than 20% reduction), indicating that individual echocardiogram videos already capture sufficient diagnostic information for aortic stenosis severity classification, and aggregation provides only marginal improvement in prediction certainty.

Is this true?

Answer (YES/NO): YES